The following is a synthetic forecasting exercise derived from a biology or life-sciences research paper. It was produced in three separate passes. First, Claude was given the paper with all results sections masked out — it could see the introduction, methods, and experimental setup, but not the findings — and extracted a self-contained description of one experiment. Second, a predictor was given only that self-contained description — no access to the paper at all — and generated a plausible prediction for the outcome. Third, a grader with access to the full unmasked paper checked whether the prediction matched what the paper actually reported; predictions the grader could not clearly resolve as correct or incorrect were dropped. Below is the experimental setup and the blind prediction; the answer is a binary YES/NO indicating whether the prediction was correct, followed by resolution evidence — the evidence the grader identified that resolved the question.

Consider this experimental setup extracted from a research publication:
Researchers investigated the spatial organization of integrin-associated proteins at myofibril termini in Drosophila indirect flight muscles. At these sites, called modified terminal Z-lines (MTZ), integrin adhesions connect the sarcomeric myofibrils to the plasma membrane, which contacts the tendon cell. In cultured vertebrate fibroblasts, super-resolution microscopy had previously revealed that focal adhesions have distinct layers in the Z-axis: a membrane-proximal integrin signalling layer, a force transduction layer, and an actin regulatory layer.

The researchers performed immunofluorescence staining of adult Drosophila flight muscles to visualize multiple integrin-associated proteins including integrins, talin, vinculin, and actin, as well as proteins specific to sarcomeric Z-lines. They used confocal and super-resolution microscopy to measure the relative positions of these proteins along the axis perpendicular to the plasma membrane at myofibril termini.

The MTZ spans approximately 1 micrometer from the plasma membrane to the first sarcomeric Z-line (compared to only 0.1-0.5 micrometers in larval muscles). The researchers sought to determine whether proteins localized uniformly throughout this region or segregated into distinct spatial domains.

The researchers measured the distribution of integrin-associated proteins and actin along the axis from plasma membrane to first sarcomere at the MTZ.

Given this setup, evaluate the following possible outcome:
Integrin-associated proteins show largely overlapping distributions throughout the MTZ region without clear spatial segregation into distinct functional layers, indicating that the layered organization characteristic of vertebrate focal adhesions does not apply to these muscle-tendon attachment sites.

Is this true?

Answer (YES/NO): NO